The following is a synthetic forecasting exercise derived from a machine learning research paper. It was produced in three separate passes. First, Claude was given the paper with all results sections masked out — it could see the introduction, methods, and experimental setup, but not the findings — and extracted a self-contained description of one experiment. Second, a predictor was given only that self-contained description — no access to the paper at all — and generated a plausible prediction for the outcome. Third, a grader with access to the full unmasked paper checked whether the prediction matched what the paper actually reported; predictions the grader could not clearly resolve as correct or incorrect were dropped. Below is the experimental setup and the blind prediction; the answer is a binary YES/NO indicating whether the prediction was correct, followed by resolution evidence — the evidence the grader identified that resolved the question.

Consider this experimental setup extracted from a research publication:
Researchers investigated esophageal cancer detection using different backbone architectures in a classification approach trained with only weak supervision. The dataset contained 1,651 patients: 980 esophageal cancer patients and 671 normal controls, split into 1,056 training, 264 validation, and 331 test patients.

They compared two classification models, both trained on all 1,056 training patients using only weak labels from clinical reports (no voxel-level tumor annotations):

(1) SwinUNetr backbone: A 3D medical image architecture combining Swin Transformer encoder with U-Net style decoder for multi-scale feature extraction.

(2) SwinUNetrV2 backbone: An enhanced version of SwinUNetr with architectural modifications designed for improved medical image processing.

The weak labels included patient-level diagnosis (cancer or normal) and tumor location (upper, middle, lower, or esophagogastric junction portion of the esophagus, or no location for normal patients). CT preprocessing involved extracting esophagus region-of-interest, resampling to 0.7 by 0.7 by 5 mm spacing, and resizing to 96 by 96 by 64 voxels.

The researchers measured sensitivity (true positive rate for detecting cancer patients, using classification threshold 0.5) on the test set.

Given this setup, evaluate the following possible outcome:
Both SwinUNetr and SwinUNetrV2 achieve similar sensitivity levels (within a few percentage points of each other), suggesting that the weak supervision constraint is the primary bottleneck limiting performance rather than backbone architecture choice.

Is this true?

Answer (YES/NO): YES